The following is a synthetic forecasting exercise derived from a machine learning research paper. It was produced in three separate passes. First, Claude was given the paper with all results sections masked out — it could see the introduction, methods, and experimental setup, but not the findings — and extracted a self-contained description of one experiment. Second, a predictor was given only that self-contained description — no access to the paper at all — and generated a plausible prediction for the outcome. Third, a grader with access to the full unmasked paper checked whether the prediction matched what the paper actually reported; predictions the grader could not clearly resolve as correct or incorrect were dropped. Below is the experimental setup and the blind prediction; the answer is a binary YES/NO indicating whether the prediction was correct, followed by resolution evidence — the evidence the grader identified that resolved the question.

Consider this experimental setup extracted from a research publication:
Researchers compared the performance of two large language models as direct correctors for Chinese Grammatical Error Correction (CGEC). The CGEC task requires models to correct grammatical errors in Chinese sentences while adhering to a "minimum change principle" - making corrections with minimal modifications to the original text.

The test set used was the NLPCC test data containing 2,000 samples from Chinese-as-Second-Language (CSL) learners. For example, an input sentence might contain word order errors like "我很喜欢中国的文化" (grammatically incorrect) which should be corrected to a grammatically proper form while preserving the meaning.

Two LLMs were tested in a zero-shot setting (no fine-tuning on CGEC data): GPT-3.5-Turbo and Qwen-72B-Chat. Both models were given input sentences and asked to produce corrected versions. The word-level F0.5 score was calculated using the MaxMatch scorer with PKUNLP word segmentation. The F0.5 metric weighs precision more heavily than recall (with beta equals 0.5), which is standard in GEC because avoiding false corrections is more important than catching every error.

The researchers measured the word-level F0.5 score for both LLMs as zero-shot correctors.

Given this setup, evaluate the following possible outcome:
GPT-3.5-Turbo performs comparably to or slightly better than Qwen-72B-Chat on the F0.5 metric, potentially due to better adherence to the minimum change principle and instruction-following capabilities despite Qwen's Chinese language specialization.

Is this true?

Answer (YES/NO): NO